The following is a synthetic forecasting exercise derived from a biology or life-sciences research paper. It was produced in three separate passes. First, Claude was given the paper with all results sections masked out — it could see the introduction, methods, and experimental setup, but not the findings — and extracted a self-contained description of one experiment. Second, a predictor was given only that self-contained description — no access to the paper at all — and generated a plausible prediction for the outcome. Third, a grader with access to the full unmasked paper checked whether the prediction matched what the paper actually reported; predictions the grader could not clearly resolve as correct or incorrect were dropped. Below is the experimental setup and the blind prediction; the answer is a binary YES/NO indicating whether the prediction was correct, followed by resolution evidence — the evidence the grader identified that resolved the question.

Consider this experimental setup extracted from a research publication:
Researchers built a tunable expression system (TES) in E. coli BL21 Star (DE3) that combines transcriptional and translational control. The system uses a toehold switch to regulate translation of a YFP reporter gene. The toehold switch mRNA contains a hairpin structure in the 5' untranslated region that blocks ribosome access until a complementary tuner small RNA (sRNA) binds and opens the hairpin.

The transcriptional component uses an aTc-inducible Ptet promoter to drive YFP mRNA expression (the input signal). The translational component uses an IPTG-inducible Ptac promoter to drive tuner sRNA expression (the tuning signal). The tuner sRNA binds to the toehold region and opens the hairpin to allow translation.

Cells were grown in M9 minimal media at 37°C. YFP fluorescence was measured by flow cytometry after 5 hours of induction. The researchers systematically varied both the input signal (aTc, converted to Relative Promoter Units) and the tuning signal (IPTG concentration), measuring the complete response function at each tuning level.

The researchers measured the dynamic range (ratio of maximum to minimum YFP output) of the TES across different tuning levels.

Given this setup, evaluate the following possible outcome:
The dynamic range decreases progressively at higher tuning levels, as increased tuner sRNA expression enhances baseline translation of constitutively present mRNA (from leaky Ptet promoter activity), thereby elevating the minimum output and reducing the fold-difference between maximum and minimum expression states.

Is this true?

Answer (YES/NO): NO